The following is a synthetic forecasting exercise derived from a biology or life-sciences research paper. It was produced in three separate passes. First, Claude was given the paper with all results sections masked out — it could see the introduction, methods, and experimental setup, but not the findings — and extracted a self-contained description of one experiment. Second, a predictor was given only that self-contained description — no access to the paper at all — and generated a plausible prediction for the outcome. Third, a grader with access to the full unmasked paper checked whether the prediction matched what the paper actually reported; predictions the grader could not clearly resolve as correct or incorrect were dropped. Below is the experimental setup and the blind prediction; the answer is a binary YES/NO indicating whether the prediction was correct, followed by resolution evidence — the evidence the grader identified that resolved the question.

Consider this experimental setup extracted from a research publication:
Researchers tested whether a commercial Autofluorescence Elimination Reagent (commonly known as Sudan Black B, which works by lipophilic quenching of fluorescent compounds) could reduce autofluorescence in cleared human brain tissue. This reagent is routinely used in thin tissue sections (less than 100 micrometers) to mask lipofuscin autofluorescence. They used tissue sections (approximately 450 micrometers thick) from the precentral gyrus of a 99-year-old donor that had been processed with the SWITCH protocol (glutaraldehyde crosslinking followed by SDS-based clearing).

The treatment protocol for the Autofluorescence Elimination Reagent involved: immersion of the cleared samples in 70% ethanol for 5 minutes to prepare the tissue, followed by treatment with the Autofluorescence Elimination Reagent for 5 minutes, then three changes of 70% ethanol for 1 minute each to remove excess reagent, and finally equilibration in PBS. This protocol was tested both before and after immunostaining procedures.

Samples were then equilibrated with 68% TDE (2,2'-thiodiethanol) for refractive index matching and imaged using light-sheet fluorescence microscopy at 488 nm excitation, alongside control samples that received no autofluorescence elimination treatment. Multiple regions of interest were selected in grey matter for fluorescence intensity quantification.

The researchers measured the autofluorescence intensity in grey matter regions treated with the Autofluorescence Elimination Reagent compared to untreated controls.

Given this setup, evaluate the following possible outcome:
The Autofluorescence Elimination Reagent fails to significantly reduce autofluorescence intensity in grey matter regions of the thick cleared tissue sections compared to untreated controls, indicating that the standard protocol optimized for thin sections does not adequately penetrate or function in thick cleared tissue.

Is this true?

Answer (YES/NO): NO